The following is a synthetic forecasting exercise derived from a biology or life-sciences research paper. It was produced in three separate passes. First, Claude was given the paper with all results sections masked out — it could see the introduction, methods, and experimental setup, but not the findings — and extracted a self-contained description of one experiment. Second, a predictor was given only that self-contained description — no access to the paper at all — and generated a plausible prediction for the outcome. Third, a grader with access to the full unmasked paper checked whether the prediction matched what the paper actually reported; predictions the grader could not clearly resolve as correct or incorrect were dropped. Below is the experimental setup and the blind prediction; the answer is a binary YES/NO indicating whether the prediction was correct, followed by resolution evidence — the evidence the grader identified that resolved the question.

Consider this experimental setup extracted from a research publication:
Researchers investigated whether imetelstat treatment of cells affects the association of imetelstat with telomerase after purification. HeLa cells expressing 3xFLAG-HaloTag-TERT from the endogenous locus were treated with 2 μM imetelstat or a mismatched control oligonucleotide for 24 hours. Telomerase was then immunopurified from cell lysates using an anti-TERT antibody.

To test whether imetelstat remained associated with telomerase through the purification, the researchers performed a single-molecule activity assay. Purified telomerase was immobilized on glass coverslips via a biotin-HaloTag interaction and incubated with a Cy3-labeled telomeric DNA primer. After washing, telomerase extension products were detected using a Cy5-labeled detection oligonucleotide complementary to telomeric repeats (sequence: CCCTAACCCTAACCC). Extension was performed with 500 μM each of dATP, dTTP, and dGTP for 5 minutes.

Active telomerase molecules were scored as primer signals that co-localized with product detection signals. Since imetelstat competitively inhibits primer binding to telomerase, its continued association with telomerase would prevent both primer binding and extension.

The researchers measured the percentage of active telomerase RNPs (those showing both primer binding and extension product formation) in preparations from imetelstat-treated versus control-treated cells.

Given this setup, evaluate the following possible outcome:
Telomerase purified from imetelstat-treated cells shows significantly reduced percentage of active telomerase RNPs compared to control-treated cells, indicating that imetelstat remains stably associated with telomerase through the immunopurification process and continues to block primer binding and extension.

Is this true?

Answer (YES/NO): YES